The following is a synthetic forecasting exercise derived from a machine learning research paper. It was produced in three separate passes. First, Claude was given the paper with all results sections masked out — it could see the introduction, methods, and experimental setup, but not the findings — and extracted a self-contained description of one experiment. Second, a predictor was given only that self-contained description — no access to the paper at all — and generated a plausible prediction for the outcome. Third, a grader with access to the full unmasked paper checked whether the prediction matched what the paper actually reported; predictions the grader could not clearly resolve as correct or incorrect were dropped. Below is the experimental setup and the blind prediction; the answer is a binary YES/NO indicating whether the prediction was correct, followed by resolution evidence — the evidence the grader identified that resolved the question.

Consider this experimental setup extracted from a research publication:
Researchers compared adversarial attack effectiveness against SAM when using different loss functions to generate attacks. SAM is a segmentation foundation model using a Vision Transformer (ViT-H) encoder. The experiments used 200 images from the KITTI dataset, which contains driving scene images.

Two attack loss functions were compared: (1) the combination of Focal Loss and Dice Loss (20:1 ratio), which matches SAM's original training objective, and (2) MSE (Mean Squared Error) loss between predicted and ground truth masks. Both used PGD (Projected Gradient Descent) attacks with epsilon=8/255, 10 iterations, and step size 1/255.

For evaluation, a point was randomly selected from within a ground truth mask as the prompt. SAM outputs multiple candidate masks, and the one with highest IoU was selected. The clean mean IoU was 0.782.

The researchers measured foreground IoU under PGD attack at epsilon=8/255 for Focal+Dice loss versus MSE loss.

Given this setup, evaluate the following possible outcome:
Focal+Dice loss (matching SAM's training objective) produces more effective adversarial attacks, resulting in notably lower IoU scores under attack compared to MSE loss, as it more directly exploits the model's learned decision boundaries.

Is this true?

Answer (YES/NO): NO